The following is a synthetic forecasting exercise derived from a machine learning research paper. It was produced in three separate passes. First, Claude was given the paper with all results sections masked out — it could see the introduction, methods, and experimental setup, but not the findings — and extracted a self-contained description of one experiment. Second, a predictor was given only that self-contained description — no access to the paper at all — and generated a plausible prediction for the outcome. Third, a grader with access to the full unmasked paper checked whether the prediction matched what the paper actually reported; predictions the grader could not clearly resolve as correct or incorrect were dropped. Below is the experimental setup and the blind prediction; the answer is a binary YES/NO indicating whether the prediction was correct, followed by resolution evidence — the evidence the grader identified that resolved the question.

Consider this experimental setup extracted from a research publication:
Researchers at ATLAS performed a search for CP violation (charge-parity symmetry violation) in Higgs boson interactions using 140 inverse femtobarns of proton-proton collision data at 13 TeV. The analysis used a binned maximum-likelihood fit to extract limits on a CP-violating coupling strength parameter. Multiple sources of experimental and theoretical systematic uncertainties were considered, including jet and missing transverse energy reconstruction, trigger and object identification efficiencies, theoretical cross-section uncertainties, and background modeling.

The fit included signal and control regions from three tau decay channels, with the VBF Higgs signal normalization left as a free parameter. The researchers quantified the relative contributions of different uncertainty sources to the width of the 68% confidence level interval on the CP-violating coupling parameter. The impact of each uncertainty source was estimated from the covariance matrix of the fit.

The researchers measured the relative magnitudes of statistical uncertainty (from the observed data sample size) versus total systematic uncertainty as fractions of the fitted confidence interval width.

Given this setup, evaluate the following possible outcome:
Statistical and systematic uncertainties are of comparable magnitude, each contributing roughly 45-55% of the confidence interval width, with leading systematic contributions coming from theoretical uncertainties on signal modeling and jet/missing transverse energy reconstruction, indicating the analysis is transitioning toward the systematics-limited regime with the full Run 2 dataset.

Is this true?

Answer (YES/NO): NO